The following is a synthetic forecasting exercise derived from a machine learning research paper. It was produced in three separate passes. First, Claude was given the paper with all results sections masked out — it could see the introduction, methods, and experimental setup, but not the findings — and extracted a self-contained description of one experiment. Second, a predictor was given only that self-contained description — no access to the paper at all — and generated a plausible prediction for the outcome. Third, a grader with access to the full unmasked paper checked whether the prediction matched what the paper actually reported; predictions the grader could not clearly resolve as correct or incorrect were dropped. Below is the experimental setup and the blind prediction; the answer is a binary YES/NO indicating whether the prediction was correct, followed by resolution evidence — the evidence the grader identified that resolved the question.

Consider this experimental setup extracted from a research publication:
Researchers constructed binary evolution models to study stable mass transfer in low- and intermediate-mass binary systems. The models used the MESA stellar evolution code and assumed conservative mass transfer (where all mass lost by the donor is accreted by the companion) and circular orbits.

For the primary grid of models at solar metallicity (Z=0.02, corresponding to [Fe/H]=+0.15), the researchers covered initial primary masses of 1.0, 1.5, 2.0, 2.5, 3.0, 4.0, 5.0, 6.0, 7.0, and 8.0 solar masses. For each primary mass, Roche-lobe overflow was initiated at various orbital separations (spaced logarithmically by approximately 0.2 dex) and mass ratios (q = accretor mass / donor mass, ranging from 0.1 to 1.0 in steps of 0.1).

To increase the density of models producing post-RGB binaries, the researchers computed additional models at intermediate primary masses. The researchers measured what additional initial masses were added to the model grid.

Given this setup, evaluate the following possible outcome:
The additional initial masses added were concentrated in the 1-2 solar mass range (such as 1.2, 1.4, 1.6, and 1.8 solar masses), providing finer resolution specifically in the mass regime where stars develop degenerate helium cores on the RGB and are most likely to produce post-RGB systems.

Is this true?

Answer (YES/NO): NO